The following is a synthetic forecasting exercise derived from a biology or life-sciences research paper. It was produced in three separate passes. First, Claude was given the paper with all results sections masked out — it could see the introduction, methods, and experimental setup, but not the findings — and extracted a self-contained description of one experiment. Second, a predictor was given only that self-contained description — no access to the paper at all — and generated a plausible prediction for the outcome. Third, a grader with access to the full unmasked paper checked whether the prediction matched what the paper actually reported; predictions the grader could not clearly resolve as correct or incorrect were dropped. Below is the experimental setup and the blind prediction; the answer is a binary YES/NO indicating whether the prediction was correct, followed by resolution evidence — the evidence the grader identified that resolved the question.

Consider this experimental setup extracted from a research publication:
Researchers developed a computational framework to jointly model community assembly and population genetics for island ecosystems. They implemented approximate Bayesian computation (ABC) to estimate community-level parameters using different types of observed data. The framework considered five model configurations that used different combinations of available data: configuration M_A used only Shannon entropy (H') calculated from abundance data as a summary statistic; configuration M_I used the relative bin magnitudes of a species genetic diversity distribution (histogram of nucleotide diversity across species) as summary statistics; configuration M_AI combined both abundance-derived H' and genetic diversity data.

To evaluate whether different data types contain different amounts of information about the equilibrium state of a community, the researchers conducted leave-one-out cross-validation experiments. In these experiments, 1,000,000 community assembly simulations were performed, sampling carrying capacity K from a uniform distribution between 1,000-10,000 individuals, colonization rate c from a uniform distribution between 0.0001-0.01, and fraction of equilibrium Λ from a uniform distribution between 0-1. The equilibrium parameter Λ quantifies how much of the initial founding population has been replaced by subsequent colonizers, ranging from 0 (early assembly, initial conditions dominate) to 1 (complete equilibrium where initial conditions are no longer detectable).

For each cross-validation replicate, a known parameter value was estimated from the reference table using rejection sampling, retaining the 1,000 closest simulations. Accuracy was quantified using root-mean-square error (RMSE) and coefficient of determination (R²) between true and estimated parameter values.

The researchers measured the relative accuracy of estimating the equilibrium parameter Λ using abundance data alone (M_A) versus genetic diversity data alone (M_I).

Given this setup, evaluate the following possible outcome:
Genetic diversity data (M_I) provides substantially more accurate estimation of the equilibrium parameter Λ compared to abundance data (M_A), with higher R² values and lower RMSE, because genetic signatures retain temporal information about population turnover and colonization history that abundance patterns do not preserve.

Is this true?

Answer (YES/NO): YES